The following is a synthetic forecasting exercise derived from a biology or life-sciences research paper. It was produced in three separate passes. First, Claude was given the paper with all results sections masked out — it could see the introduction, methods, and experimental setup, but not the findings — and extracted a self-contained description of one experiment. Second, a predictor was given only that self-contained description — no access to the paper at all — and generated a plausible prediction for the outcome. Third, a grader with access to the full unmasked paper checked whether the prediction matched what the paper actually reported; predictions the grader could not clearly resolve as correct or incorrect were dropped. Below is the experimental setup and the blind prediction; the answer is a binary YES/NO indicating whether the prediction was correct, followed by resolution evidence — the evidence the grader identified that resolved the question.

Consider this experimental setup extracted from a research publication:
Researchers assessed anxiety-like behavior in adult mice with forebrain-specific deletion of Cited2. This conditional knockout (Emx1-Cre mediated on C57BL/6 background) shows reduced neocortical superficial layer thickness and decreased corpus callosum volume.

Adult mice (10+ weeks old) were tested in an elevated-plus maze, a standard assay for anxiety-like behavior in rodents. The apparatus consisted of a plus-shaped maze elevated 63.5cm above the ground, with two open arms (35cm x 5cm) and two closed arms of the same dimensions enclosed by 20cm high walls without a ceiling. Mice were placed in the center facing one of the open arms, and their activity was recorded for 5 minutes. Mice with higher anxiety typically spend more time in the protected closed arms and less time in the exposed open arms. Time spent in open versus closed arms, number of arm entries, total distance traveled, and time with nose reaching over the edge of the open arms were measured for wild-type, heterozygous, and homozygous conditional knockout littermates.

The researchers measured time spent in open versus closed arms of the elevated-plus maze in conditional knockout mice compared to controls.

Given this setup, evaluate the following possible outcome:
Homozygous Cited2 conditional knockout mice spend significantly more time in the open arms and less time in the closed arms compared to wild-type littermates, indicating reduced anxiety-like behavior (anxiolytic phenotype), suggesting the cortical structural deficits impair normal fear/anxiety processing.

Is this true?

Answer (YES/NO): NO